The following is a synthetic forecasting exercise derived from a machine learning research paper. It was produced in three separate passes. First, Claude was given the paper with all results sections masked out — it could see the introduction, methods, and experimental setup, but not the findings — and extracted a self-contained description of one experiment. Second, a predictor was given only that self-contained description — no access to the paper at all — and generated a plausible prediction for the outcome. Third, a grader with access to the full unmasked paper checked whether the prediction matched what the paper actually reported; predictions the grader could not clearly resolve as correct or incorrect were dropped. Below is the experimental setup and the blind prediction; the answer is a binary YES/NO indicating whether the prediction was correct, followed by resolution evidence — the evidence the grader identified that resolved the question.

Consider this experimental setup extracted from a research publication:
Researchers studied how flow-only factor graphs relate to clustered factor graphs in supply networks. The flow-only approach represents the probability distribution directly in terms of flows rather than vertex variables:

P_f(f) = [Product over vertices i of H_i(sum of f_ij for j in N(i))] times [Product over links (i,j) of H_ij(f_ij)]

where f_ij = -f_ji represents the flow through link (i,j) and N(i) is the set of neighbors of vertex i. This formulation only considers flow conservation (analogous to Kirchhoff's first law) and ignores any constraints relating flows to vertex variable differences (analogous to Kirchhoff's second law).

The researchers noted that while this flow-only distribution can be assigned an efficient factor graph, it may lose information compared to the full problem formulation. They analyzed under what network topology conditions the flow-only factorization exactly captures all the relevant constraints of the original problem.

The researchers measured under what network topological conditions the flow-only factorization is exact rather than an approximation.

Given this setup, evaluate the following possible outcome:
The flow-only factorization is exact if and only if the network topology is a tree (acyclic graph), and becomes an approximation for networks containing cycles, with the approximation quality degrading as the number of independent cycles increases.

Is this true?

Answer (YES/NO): YES